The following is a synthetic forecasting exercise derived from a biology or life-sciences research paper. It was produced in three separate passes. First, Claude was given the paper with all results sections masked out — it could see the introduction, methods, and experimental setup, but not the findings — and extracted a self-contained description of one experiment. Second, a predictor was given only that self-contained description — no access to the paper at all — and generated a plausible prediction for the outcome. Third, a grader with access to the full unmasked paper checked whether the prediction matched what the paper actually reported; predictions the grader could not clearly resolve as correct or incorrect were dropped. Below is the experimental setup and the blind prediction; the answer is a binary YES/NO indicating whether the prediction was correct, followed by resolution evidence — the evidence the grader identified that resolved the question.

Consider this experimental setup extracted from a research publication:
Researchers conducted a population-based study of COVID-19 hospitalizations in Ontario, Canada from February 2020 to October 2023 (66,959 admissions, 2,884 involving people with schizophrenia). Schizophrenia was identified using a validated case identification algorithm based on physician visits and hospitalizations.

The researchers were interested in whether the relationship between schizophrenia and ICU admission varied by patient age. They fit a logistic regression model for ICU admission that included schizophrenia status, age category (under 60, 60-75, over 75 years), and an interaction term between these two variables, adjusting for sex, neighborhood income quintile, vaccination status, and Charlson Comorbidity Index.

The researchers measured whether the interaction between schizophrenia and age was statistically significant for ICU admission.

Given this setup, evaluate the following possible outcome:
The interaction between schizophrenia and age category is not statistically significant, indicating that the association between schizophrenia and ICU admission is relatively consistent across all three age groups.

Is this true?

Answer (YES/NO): NO